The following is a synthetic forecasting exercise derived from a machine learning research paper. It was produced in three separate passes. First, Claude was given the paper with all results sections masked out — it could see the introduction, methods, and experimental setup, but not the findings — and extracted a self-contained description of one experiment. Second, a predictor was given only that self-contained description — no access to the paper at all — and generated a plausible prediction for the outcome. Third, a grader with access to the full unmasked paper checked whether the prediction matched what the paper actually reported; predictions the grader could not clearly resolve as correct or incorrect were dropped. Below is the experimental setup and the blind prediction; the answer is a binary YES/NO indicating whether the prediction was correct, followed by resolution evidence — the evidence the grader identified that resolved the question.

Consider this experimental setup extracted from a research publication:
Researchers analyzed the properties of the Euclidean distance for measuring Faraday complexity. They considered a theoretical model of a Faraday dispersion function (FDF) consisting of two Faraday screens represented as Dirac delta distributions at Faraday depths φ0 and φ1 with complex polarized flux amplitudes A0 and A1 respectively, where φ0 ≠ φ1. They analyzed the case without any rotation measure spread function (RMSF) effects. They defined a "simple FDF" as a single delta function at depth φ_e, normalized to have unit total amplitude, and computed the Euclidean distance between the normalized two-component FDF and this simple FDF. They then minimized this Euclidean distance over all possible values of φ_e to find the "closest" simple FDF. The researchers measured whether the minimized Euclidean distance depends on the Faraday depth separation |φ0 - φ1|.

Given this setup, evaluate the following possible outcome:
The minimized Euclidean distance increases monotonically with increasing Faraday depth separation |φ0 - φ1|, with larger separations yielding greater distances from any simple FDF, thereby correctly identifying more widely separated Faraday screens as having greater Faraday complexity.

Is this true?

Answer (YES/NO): NO